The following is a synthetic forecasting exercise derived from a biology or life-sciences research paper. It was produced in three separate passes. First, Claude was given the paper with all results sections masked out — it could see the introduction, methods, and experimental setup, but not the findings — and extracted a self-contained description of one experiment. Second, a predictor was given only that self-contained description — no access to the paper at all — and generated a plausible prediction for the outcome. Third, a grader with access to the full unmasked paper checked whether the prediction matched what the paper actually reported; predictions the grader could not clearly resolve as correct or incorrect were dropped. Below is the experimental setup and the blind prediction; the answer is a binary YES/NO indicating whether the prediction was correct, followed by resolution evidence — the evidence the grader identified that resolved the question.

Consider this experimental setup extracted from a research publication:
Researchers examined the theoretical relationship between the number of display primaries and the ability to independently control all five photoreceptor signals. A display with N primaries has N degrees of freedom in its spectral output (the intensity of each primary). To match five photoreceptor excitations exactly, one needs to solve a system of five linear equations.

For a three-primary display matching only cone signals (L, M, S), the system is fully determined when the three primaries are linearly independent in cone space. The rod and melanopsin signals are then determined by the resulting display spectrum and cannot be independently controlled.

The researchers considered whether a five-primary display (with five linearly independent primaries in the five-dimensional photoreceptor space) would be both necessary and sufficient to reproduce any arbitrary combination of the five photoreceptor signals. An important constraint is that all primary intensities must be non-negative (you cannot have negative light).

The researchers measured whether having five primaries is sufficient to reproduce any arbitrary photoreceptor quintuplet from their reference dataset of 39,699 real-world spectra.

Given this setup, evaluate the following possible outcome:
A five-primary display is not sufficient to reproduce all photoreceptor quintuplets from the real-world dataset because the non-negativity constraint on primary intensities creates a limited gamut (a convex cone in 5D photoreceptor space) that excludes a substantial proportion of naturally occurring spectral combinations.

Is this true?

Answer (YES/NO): YES